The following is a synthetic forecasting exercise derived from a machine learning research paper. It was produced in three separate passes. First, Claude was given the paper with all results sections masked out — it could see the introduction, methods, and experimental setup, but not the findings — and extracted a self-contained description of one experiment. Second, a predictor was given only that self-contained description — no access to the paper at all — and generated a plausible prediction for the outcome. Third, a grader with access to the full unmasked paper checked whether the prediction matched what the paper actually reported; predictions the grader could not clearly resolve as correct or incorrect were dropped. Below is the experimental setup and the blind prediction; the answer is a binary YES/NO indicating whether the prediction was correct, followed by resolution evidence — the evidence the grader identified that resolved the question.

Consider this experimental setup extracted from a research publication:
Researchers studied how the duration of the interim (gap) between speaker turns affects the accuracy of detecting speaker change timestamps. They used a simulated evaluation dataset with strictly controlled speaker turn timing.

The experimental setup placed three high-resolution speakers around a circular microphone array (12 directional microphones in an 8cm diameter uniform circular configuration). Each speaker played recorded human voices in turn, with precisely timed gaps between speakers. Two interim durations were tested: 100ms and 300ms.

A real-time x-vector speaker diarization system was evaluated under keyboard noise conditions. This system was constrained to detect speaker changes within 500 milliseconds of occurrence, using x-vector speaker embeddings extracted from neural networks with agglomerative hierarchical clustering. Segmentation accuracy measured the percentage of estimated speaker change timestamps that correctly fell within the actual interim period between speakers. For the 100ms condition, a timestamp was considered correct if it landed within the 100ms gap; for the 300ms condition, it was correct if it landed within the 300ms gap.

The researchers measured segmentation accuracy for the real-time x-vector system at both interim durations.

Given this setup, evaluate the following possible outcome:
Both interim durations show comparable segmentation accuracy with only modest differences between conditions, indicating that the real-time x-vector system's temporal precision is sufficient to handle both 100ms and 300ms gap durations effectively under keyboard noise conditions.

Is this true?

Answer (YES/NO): NO